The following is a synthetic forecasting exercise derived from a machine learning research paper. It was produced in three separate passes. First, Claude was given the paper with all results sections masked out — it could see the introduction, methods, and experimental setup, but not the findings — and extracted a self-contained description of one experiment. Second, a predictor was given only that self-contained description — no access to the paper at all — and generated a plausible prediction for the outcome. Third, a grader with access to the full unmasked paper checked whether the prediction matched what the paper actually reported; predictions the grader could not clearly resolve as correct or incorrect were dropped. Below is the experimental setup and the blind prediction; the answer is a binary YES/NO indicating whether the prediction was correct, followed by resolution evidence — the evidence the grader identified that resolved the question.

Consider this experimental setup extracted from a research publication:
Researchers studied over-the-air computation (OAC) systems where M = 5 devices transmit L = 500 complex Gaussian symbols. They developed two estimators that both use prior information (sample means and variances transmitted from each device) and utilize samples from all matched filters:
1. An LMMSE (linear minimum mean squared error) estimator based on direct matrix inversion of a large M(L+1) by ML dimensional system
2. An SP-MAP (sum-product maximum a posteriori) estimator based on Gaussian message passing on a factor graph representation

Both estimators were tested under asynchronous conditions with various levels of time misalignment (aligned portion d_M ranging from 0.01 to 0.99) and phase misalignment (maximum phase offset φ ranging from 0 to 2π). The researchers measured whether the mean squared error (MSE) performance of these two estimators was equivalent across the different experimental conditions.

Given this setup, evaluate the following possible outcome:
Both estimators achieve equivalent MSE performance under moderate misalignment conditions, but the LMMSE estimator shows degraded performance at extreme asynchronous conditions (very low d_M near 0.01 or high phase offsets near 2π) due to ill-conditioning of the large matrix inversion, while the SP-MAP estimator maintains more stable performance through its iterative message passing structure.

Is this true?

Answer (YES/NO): NO